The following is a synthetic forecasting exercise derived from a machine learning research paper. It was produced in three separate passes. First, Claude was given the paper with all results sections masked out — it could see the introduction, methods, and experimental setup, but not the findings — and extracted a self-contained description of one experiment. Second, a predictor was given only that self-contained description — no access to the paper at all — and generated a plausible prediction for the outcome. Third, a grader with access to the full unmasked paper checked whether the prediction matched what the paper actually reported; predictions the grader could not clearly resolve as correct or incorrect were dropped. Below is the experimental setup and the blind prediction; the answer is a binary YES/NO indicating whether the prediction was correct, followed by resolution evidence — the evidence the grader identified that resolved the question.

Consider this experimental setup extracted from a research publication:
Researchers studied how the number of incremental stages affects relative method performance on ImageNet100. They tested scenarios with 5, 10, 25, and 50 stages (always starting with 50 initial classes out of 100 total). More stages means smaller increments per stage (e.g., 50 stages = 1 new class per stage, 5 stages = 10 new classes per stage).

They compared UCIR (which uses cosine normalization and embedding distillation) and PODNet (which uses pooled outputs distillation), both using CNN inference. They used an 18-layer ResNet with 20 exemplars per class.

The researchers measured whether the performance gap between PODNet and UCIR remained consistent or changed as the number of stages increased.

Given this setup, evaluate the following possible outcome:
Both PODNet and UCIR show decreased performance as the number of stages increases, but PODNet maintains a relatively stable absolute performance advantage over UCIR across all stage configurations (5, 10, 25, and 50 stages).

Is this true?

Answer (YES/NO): YES